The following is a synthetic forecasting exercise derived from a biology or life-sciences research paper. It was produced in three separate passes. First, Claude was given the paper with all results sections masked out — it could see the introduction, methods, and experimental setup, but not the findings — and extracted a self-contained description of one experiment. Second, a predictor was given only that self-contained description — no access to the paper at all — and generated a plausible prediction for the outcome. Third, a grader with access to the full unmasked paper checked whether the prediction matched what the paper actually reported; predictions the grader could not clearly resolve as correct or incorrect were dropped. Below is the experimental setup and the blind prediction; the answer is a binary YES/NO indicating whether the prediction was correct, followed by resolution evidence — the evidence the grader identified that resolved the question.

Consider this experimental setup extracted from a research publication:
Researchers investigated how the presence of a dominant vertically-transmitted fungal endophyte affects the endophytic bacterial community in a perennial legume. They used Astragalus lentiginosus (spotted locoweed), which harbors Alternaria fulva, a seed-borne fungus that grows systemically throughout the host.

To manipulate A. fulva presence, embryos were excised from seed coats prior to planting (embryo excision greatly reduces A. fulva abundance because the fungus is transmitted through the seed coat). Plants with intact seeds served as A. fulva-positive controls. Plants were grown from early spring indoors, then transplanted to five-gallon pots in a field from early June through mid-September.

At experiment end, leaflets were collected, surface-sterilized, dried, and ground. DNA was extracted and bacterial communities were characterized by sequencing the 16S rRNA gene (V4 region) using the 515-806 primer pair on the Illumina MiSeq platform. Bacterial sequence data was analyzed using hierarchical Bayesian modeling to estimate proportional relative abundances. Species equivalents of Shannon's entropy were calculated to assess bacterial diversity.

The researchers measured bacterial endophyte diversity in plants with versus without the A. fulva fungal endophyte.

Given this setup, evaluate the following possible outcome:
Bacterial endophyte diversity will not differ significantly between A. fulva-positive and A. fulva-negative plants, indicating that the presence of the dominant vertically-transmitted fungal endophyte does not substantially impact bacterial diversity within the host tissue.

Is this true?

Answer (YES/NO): YES